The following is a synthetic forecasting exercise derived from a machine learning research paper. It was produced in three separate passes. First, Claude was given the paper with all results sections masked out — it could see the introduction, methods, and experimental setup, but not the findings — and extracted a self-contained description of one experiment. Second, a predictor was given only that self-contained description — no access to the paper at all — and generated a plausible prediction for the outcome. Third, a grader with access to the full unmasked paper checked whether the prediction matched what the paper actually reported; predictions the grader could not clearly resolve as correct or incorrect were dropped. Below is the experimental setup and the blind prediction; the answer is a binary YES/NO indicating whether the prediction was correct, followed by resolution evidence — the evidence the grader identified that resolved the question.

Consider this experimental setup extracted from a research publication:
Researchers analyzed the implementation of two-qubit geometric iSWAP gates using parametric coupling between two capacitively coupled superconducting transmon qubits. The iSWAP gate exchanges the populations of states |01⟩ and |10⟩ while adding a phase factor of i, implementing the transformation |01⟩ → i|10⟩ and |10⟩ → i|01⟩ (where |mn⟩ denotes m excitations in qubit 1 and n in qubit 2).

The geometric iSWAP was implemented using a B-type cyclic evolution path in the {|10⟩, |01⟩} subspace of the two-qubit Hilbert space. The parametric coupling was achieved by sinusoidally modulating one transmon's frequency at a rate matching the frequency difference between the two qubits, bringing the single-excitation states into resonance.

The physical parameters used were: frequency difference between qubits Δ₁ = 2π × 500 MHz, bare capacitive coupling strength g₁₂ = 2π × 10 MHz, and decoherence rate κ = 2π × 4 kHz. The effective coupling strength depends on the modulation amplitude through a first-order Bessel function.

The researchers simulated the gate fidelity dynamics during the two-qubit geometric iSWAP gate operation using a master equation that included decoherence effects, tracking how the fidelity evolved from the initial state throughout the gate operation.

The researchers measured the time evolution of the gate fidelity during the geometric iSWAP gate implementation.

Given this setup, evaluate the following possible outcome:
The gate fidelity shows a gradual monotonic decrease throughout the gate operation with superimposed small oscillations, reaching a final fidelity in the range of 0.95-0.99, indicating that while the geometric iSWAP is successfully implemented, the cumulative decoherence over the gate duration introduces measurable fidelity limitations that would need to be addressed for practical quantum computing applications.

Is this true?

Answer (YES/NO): NO